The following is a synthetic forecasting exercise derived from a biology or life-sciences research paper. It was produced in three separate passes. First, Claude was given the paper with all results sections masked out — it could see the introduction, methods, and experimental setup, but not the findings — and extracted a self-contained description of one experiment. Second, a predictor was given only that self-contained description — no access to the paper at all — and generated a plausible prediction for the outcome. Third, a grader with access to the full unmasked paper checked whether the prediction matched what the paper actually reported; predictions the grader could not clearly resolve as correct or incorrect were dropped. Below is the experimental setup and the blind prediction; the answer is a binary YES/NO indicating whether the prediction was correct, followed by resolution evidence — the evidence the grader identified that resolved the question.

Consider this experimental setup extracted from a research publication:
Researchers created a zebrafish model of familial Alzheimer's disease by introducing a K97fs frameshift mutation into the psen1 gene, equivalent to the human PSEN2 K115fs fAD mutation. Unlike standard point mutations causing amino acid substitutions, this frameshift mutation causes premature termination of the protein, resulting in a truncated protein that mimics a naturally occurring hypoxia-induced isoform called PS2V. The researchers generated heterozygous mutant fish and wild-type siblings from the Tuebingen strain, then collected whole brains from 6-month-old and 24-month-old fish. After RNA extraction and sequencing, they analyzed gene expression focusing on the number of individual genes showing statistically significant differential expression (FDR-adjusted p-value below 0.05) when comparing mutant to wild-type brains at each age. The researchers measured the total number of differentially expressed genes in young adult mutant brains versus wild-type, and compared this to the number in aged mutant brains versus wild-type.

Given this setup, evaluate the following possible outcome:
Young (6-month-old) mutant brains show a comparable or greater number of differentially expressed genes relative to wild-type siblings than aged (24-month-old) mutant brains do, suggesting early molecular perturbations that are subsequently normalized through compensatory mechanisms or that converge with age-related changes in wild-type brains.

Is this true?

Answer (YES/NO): NO